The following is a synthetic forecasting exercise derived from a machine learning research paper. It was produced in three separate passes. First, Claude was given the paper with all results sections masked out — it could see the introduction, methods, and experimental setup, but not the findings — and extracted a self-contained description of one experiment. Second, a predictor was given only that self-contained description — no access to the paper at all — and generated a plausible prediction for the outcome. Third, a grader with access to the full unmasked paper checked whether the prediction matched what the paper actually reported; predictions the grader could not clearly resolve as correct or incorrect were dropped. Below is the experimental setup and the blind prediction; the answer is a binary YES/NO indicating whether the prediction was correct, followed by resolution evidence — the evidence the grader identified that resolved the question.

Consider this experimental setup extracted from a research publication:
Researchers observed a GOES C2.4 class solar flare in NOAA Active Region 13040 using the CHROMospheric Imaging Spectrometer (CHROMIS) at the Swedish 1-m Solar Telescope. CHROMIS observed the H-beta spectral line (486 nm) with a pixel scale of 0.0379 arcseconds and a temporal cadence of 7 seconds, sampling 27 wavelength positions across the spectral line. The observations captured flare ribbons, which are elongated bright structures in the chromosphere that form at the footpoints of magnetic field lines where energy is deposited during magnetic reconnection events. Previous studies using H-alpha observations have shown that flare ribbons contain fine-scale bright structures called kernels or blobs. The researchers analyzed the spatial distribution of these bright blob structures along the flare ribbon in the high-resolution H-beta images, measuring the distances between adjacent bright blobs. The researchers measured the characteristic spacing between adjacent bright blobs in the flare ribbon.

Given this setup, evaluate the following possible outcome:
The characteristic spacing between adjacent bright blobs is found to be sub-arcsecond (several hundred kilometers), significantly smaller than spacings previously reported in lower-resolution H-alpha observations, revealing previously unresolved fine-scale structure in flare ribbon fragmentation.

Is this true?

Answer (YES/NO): YES